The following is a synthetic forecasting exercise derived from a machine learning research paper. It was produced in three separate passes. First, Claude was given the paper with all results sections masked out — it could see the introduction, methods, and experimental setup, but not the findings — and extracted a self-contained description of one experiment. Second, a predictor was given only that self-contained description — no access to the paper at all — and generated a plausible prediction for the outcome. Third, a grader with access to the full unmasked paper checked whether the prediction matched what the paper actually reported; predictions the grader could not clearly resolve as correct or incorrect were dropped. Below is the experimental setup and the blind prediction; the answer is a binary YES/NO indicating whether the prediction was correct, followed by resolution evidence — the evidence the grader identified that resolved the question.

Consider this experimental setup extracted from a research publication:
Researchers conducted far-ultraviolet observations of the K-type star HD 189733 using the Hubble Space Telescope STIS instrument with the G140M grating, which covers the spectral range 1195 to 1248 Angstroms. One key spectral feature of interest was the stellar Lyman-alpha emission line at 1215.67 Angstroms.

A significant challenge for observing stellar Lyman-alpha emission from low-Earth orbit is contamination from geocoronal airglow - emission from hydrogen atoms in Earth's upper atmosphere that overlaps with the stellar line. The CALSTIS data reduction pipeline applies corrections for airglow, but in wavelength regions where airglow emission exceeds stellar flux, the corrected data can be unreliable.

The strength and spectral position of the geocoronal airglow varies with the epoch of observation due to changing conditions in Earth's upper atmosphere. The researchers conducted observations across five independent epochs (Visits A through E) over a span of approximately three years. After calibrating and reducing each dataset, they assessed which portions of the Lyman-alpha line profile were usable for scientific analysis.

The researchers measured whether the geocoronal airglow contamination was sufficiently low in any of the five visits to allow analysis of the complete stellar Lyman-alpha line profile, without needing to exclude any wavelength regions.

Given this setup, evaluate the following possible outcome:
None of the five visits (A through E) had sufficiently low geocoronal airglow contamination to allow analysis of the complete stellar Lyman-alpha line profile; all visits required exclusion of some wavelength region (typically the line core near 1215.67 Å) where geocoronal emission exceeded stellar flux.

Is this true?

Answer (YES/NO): NO